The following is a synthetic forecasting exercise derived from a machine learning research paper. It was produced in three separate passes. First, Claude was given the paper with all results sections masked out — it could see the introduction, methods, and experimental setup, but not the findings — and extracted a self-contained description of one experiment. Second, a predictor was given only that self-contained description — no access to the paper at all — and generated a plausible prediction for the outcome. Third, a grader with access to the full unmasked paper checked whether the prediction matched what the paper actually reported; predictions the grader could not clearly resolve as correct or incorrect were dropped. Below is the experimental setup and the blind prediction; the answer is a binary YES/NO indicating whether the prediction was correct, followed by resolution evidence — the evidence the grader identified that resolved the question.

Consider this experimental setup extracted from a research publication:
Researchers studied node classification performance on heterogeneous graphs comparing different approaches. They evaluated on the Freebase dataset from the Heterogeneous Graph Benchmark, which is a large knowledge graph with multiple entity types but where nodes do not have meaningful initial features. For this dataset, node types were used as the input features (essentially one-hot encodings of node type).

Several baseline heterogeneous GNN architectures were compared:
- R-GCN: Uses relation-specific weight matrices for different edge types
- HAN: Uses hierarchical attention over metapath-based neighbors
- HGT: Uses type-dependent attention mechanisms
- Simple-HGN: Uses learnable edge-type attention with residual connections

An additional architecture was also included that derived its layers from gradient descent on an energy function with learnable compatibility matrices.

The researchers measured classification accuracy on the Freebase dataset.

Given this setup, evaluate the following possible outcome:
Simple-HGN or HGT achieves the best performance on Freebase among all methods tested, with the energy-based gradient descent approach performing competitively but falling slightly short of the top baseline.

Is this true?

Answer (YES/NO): YES